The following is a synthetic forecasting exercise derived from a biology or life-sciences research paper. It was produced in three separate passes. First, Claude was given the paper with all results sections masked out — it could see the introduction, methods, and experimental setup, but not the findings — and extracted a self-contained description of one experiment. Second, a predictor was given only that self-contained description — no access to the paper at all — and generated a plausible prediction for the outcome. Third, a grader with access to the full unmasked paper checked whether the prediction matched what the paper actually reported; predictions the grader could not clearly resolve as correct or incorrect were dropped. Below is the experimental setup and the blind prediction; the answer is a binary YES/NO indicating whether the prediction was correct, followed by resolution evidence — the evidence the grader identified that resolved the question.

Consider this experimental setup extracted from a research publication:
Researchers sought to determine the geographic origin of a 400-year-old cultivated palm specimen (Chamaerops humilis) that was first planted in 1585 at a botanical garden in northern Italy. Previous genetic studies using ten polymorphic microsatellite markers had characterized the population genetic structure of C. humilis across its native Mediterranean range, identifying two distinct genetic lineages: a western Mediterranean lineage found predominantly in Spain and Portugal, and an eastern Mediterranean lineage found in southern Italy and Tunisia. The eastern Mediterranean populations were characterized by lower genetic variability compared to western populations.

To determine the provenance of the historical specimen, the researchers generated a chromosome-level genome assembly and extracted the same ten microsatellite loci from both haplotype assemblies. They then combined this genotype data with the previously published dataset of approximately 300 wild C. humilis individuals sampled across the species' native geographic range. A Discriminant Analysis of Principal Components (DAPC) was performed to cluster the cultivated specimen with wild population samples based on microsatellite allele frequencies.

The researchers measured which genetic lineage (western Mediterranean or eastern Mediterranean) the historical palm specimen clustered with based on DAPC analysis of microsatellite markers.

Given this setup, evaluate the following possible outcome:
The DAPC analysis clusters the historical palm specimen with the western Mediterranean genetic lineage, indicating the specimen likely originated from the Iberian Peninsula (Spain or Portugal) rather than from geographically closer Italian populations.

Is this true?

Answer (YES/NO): YES